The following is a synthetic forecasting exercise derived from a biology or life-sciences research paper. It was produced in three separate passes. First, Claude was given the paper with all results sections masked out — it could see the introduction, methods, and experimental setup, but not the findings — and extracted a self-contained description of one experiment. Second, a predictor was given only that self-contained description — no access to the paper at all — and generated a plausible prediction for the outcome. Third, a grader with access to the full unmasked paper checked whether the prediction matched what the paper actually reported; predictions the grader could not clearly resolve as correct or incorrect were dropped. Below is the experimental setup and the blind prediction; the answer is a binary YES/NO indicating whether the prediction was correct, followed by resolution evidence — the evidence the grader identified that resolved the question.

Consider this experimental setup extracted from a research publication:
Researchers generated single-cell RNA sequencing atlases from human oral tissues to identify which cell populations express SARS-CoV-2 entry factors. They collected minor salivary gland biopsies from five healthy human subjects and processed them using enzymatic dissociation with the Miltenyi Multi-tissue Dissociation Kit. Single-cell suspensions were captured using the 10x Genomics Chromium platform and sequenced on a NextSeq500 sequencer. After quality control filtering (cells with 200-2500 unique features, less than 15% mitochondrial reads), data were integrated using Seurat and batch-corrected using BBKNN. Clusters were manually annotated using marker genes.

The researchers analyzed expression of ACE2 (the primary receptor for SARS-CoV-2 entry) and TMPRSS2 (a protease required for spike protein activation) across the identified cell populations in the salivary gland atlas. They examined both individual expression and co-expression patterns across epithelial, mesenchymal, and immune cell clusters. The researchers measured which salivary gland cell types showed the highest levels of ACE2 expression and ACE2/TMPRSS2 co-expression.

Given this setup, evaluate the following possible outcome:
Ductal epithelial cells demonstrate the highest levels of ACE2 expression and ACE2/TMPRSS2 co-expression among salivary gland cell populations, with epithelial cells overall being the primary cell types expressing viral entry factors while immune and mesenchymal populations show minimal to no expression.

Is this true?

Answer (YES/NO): NO